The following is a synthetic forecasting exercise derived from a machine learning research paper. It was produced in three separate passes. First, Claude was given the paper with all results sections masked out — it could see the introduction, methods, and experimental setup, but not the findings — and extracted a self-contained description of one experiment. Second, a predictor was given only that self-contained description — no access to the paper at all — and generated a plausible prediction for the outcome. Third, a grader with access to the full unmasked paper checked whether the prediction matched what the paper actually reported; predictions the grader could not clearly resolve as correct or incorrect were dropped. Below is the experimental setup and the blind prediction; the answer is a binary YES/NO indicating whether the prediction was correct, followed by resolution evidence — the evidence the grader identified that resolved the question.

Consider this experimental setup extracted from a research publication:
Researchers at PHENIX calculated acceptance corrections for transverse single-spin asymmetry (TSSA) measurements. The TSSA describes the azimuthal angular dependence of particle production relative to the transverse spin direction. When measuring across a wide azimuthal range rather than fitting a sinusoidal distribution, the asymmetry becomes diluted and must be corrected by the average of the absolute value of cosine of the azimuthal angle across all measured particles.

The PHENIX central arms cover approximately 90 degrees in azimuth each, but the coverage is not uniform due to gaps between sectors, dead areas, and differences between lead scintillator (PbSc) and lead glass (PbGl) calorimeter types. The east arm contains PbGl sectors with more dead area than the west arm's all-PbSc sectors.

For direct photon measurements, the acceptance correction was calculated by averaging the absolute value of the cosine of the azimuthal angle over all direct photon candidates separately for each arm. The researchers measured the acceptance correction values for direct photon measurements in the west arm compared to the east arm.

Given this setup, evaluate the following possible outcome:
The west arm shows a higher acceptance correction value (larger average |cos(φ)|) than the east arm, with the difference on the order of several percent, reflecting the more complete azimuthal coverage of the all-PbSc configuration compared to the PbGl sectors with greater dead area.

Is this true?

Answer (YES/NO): NO